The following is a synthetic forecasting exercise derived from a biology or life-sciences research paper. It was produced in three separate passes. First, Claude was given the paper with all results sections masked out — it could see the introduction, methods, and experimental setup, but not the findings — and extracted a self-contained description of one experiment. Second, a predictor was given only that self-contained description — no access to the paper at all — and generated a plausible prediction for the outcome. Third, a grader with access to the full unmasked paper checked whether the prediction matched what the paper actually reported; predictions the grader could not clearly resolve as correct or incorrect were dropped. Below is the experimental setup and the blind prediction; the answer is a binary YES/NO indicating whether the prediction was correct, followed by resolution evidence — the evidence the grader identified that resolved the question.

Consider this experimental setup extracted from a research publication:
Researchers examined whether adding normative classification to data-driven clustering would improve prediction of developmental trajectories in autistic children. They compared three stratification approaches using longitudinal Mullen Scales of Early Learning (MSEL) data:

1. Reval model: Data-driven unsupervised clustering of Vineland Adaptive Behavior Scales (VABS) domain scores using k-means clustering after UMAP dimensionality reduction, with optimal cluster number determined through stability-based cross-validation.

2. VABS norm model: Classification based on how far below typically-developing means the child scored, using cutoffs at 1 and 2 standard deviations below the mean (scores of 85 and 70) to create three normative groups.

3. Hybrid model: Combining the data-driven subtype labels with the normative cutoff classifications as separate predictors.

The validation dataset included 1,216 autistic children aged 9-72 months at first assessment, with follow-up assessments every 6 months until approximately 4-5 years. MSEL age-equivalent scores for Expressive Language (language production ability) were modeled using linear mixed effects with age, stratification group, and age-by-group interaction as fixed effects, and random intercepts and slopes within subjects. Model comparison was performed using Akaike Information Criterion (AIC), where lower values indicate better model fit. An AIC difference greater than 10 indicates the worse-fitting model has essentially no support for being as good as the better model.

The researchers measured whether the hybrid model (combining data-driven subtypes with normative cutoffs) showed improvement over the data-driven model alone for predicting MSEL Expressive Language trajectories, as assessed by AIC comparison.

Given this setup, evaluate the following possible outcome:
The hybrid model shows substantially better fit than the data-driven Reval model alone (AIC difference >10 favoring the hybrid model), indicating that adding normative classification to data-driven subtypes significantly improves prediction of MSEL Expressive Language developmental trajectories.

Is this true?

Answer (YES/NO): YES